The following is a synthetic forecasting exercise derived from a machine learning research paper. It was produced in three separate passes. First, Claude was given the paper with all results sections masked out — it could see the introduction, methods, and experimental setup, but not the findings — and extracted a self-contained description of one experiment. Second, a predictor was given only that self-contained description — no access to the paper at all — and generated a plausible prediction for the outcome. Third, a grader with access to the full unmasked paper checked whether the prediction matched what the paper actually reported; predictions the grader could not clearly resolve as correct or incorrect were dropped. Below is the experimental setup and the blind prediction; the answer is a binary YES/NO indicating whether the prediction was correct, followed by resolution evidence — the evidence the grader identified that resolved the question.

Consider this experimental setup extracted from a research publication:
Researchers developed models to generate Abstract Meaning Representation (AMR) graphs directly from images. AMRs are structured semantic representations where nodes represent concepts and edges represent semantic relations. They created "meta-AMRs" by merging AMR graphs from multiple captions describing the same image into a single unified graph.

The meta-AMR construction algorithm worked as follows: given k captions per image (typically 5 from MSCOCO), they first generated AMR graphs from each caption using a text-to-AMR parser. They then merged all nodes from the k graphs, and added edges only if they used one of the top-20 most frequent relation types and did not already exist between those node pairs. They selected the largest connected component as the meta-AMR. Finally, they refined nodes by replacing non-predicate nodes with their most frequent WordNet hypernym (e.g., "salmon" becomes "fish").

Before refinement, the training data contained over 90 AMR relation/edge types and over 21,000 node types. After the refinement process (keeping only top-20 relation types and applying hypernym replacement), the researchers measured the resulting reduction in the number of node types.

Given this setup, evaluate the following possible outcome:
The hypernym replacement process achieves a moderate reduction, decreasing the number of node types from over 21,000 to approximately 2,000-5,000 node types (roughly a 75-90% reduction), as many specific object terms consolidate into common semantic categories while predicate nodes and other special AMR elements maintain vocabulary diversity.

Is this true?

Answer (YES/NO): NO